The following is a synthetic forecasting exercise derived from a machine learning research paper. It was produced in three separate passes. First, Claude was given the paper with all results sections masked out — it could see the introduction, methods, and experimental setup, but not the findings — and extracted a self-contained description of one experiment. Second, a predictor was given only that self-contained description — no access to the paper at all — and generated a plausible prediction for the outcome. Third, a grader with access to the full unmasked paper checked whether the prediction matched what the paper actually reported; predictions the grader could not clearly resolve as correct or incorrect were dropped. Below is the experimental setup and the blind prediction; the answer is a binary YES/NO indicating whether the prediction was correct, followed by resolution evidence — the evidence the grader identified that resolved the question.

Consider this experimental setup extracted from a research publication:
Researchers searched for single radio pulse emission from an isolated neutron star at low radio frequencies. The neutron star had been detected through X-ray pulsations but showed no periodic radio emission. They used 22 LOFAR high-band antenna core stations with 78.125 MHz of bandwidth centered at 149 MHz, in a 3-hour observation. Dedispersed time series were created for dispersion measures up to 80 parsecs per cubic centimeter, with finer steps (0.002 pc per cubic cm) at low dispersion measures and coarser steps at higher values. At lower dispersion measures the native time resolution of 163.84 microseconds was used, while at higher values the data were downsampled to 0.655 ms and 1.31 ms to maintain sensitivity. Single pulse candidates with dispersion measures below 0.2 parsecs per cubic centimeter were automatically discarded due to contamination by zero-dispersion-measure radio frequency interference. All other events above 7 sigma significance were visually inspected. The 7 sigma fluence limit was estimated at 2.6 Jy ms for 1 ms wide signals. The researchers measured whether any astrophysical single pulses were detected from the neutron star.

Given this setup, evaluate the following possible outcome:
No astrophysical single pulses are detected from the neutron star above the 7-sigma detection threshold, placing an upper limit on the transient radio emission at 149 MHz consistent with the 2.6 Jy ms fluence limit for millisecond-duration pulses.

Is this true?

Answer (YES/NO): YES